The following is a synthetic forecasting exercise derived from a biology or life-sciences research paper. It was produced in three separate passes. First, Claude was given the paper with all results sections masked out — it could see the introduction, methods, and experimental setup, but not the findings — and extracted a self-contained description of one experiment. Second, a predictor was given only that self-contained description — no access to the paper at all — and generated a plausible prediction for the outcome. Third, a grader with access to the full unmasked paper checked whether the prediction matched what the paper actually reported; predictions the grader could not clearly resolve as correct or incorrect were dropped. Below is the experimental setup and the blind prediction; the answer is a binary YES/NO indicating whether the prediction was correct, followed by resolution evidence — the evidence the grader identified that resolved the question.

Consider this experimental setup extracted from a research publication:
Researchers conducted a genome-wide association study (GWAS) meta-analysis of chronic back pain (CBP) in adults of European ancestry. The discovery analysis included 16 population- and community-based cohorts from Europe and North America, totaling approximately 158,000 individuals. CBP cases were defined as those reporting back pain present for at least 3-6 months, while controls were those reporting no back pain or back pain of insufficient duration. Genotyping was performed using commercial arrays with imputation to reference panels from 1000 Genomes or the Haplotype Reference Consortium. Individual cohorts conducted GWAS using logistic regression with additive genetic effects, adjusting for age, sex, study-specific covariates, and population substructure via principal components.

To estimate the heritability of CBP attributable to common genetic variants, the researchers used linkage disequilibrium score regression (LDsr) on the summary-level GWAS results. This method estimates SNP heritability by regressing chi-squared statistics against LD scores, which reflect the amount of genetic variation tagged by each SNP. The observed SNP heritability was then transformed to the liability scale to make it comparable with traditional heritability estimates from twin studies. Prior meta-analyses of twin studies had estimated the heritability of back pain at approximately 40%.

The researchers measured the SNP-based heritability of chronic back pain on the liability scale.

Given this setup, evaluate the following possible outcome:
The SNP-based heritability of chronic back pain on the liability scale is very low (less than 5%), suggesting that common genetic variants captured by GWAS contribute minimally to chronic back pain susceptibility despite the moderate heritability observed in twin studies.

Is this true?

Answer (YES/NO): NO